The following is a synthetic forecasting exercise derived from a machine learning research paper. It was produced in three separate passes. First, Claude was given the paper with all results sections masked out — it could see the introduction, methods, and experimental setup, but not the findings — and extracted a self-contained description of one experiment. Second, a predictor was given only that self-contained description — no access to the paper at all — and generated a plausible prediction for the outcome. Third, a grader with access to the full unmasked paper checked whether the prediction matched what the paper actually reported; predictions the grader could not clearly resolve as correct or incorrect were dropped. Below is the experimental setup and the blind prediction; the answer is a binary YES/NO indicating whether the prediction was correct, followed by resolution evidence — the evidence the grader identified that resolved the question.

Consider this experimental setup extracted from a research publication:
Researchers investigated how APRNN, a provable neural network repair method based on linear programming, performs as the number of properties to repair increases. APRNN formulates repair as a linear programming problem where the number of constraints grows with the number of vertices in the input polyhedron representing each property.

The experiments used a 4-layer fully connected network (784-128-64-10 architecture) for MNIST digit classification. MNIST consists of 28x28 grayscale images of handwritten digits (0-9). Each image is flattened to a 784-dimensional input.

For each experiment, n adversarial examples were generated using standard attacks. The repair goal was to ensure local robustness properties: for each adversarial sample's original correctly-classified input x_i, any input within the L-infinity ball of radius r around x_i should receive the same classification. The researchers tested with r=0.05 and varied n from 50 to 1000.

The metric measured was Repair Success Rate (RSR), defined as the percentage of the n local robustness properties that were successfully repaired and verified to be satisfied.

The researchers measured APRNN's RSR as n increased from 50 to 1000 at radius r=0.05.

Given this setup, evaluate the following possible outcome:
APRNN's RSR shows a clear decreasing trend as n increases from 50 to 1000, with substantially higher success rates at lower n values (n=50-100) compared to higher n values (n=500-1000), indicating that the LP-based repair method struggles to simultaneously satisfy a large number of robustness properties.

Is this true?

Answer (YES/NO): YES